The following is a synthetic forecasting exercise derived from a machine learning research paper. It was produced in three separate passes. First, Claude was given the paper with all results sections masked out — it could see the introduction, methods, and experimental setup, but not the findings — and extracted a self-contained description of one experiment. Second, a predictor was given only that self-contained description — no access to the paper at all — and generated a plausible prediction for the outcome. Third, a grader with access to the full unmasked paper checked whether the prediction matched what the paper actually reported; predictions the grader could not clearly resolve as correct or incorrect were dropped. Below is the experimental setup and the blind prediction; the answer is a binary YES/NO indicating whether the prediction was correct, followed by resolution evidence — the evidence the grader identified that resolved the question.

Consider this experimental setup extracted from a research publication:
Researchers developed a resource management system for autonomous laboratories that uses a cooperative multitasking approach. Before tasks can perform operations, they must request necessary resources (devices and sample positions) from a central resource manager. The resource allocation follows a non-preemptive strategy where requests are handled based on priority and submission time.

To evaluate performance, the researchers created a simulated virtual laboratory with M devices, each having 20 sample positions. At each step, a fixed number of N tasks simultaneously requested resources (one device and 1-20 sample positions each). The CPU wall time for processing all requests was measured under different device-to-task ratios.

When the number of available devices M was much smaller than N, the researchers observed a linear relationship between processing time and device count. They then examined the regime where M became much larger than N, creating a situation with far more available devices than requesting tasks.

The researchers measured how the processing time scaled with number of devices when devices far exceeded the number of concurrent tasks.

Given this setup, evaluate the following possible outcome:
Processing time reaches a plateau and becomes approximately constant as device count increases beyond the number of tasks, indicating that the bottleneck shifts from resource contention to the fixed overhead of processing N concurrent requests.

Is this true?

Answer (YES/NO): YES